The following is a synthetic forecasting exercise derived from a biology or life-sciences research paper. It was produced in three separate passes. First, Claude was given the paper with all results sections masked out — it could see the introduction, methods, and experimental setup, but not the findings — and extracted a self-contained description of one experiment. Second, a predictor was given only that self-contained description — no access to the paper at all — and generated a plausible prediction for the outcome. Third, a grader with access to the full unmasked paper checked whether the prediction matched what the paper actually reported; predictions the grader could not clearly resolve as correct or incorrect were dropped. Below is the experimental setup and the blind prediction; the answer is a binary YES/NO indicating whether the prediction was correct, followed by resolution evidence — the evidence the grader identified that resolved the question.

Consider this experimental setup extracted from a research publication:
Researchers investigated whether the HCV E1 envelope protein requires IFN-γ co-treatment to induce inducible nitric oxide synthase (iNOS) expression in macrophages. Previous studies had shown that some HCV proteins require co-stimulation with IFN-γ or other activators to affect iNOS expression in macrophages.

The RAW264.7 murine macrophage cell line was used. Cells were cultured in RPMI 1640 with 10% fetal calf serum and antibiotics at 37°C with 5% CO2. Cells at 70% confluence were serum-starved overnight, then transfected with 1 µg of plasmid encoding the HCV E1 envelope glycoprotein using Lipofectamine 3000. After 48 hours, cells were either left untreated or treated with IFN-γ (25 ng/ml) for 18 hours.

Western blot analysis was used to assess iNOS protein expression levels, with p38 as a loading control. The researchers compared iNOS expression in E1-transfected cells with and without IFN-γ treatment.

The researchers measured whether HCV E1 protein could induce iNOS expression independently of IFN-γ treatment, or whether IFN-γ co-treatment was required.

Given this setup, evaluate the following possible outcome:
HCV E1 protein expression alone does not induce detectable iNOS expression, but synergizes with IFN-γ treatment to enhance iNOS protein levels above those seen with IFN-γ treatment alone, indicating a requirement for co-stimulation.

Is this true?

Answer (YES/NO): NO